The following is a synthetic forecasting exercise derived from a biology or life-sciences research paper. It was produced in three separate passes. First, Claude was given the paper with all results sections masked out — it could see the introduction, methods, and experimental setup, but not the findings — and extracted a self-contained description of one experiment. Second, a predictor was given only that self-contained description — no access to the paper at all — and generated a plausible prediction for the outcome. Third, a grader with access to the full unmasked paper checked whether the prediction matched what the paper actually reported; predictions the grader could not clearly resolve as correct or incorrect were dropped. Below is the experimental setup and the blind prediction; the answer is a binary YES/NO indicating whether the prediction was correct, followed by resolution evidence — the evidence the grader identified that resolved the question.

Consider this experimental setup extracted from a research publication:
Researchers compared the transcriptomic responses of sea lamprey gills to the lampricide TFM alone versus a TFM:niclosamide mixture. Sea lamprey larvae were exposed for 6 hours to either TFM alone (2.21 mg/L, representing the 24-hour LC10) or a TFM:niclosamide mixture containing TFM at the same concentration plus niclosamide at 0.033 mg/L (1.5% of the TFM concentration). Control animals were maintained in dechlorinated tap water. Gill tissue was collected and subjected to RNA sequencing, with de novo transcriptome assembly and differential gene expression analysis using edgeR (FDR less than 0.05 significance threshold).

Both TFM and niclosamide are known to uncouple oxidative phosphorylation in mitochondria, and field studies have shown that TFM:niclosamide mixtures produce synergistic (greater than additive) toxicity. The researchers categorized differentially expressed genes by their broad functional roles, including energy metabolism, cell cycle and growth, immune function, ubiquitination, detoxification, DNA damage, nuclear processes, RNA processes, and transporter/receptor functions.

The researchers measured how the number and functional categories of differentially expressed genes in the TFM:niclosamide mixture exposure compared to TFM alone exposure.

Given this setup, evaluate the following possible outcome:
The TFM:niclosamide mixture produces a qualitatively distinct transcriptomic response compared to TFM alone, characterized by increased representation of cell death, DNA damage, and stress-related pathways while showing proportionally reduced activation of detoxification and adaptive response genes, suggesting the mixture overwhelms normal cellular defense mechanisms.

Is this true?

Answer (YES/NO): NO